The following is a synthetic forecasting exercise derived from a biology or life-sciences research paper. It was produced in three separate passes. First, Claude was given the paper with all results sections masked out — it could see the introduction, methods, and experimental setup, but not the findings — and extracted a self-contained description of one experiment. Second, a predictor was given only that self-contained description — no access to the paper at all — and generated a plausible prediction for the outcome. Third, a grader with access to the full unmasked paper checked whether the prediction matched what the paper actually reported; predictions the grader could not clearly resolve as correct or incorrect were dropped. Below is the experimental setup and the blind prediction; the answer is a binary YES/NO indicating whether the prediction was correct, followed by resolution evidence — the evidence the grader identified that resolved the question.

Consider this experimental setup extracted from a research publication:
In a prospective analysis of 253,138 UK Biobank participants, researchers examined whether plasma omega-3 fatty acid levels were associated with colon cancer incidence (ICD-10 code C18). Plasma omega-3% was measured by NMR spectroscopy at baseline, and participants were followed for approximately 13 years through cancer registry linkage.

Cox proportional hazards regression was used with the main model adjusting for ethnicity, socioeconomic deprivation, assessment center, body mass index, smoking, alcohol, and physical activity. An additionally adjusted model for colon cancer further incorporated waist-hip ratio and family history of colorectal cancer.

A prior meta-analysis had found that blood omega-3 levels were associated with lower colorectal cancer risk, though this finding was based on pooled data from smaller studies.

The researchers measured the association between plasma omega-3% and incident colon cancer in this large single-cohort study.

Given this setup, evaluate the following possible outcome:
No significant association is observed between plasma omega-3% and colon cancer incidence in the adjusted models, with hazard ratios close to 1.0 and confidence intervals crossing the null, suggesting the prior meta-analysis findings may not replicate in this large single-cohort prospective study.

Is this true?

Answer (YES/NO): NO